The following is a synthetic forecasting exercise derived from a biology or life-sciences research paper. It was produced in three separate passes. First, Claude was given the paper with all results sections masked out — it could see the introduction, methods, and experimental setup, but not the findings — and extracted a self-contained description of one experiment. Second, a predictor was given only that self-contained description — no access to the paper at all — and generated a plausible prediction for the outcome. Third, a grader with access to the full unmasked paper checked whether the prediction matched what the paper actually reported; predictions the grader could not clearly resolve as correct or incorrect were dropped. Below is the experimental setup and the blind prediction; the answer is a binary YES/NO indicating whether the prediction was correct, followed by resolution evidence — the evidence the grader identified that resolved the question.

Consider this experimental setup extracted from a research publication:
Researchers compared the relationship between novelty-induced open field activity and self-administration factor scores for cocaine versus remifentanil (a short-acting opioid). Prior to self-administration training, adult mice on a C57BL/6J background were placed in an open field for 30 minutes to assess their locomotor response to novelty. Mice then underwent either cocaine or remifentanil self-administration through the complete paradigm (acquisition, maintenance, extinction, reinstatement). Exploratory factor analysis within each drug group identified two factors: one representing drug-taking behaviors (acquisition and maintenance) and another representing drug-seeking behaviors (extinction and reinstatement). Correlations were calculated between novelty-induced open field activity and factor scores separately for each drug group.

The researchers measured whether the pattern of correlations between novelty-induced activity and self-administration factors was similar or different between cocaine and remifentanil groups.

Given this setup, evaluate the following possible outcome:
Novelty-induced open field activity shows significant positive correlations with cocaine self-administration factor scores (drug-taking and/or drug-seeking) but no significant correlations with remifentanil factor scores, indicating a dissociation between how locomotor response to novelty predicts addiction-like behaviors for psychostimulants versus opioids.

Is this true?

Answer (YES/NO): NO